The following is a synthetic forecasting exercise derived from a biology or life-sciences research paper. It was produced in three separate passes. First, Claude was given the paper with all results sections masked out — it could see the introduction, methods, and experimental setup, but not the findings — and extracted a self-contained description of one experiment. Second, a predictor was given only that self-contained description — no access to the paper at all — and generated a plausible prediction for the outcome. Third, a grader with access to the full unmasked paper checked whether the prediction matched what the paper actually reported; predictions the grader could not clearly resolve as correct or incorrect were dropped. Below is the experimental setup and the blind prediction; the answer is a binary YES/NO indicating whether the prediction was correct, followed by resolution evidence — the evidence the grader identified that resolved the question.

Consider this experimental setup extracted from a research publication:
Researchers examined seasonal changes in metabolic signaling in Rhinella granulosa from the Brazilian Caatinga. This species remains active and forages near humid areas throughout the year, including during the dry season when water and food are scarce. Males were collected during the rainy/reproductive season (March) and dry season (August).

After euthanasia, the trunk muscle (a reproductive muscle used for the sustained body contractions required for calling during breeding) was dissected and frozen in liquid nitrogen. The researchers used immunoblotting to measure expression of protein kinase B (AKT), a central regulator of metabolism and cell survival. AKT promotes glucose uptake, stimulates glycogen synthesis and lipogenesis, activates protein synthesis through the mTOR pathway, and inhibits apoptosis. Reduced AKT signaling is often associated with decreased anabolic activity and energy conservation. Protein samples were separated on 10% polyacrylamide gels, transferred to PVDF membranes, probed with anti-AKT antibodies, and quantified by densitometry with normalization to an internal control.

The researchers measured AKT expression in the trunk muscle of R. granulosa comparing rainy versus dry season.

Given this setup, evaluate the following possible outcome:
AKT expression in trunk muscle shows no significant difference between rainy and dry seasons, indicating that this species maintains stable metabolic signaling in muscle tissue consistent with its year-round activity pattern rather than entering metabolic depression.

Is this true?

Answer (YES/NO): NO